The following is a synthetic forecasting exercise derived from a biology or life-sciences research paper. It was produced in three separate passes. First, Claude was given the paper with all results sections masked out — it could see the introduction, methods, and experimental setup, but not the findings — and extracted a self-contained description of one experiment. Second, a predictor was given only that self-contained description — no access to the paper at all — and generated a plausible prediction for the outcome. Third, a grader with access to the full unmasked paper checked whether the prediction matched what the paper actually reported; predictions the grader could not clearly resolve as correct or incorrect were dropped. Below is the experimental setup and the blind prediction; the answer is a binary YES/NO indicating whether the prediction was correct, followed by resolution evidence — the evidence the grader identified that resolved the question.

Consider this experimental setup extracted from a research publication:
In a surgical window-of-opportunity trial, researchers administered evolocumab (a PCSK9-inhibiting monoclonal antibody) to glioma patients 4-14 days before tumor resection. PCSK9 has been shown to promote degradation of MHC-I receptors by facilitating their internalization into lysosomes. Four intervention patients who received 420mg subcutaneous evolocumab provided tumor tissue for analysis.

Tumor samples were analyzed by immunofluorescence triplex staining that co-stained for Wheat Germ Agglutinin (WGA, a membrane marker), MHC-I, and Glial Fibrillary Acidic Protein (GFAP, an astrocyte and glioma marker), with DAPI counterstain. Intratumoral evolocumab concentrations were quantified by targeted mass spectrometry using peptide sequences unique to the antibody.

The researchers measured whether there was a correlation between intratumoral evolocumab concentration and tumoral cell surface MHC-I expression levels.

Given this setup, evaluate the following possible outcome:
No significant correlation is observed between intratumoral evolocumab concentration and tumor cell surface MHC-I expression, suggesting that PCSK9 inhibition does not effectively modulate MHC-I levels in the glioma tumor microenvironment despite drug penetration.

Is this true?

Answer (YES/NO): NO